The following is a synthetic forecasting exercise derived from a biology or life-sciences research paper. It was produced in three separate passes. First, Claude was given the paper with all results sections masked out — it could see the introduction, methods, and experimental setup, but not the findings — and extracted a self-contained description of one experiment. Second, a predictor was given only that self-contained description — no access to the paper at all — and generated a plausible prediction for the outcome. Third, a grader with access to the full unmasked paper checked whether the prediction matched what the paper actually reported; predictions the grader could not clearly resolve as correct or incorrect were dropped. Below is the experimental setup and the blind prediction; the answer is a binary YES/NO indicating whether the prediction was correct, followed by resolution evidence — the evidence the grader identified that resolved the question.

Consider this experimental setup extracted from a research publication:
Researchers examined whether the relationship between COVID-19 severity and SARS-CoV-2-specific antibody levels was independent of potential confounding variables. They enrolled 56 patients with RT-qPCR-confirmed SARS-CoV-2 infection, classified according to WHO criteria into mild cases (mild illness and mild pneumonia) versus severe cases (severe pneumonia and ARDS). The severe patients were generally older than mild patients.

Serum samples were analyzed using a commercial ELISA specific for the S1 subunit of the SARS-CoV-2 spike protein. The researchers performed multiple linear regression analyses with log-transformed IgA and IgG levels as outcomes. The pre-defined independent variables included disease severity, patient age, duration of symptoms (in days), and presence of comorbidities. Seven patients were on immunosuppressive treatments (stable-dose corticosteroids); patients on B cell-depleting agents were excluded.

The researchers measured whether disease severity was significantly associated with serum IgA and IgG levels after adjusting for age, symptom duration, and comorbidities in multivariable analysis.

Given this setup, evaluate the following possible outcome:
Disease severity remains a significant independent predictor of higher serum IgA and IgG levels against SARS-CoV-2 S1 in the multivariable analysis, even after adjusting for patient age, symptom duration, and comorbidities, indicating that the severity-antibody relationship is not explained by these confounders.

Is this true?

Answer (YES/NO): YES